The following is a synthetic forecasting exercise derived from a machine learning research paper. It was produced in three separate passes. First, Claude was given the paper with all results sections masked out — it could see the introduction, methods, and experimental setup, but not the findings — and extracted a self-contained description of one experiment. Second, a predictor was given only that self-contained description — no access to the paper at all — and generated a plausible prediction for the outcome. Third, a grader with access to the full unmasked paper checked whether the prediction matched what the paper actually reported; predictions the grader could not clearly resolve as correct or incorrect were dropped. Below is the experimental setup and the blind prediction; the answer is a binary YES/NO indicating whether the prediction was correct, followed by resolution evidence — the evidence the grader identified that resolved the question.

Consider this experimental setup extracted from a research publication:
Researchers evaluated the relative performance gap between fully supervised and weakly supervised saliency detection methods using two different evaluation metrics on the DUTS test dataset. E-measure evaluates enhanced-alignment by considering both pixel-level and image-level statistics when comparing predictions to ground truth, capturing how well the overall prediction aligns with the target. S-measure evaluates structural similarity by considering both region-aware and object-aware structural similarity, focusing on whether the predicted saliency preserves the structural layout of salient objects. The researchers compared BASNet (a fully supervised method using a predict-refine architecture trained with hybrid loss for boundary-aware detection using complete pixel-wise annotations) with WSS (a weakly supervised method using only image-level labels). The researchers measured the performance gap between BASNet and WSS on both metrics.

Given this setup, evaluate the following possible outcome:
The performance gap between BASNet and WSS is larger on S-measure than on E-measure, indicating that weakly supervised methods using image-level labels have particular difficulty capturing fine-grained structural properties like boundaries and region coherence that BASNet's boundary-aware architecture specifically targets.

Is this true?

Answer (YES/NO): YES